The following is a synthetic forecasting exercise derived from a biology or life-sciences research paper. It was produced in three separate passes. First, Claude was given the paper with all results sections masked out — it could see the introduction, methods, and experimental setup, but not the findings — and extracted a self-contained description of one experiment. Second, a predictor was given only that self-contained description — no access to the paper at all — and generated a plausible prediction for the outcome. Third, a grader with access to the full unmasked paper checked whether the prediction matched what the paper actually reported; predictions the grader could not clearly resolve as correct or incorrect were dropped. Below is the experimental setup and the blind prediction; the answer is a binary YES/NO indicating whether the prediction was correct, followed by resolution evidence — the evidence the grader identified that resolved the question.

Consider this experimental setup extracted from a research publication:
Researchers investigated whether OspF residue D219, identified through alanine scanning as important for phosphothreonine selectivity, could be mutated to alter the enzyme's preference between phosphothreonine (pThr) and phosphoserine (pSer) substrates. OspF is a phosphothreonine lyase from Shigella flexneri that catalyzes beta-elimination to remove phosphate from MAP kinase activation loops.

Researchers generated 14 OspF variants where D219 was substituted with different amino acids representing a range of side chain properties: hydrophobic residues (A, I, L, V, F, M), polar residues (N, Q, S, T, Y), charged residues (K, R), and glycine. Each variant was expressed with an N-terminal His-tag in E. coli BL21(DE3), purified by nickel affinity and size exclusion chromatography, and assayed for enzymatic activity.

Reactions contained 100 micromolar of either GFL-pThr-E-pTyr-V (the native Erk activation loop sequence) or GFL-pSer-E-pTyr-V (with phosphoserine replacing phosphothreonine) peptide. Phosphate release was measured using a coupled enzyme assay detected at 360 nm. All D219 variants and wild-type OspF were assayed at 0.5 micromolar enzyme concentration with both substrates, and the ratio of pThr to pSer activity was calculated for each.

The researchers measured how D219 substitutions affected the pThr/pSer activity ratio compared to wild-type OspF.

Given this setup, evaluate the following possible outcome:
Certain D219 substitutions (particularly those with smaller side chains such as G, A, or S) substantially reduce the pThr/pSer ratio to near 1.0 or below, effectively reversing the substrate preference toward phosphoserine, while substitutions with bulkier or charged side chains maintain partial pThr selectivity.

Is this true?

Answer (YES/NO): NO